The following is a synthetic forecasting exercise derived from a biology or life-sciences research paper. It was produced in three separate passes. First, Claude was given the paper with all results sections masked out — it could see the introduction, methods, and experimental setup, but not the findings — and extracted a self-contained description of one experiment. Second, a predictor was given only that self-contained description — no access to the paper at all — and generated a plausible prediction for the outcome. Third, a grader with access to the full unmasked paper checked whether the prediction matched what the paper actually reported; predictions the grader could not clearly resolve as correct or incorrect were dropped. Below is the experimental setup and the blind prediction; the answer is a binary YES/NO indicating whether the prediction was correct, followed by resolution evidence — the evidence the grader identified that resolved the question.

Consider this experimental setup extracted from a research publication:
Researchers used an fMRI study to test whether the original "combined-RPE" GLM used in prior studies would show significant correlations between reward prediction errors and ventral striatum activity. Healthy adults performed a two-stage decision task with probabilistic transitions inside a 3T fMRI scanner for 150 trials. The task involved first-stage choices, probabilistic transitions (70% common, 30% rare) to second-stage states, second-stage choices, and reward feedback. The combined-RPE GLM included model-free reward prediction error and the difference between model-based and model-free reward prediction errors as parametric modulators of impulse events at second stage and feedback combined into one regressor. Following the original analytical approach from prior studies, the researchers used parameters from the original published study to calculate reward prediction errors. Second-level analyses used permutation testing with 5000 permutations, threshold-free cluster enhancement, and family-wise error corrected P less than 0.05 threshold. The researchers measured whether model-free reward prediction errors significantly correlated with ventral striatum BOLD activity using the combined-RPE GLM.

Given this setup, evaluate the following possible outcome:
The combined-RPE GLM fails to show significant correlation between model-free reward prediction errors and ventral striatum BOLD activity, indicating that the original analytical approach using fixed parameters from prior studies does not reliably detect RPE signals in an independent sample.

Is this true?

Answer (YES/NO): NO